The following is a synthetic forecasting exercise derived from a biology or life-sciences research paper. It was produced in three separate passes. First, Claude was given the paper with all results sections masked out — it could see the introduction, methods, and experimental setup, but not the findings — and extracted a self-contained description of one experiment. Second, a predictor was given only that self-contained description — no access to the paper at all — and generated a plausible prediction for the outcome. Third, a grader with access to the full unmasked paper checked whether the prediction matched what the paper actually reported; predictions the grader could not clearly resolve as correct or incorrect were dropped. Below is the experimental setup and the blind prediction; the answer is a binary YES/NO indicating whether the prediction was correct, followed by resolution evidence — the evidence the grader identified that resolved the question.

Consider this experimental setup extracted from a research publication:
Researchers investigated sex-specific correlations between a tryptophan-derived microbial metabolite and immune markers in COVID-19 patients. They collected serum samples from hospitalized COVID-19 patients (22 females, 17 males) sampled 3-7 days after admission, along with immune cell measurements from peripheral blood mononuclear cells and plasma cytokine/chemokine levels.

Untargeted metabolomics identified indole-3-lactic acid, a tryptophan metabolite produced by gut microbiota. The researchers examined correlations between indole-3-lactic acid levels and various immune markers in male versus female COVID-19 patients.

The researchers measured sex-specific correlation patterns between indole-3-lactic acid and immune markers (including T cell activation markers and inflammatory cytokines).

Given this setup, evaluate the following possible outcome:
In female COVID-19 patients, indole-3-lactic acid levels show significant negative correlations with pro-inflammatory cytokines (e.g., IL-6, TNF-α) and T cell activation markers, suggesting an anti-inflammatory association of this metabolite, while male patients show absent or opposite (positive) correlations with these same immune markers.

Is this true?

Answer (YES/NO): NO